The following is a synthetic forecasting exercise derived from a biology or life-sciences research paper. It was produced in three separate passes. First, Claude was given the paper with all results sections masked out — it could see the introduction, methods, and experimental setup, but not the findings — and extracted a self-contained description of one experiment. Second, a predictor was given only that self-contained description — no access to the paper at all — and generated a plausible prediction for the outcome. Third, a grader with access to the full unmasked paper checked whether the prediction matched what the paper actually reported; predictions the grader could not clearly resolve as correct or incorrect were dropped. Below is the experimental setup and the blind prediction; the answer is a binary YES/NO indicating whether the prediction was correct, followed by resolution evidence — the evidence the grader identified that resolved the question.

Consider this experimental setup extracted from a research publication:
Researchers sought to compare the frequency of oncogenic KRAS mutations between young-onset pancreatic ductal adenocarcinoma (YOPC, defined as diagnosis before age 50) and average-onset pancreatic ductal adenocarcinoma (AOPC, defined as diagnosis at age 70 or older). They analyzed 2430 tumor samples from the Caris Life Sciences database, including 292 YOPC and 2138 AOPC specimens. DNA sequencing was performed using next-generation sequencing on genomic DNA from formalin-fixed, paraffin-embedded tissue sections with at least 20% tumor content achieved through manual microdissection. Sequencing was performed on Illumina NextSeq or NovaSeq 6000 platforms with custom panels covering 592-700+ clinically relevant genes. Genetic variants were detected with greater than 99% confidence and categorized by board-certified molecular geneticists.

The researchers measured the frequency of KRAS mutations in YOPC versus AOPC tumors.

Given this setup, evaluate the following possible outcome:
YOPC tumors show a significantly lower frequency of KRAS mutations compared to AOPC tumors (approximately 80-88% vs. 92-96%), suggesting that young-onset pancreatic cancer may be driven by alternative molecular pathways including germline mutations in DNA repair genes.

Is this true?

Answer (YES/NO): NO